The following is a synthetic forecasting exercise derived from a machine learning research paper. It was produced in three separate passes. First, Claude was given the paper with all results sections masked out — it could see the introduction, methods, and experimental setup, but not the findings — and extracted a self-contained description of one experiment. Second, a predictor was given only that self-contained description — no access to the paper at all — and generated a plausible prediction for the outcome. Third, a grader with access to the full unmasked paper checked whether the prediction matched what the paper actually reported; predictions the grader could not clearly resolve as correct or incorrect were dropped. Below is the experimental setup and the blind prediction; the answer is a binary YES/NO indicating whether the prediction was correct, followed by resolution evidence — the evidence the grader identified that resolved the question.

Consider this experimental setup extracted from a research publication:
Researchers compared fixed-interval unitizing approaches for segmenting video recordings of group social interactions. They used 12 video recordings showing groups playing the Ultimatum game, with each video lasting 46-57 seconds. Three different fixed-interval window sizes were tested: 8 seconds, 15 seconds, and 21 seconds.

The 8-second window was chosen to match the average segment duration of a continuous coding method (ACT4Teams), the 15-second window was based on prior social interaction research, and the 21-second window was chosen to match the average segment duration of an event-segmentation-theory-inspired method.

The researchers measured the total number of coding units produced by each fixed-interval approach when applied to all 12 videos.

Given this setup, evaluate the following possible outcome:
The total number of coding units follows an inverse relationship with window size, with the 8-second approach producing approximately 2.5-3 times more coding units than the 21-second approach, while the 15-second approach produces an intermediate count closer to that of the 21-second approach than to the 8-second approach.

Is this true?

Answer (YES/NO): NO